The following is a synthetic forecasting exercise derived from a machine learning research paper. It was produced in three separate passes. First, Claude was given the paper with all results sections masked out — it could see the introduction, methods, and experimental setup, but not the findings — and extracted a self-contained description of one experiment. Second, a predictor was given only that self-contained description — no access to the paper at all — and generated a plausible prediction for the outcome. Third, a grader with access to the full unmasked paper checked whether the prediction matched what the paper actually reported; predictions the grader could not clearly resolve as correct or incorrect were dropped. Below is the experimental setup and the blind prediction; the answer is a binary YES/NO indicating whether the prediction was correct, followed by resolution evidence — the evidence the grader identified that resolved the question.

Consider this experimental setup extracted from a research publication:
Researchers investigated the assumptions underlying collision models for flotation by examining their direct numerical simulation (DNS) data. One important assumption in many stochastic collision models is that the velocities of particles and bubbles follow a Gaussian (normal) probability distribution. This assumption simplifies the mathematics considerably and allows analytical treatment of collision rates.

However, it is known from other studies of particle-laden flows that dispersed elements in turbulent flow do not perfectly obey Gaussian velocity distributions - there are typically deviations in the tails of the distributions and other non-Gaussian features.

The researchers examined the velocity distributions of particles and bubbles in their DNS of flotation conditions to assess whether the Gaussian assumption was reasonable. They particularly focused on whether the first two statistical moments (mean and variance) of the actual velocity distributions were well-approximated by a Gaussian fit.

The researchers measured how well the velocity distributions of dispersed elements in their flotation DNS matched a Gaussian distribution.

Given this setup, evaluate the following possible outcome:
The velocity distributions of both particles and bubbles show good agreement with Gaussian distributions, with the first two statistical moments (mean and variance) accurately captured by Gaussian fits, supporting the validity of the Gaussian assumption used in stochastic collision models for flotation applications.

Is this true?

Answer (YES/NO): YES